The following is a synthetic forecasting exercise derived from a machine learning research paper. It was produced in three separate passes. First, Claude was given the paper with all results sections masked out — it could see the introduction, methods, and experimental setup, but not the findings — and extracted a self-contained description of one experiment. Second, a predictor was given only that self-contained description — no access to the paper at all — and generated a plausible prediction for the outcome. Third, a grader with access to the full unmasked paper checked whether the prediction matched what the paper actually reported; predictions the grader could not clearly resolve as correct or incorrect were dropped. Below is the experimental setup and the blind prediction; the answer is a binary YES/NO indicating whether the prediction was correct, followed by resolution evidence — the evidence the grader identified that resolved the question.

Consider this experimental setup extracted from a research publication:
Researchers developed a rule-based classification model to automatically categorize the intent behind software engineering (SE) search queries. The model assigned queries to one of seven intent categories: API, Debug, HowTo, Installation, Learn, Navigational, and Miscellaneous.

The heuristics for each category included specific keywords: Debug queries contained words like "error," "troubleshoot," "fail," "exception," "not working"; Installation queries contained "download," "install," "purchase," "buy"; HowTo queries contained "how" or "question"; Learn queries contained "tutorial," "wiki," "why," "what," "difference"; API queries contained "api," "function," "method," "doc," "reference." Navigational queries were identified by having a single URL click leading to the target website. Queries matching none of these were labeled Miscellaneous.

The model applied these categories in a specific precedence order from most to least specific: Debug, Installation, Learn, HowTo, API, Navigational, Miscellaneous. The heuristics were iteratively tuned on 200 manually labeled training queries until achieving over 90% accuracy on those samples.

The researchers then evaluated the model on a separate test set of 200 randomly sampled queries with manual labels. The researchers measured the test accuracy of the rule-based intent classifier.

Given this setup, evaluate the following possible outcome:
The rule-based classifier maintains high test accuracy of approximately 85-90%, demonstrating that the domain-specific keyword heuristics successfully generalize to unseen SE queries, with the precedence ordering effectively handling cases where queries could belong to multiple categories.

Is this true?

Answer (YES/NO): NO